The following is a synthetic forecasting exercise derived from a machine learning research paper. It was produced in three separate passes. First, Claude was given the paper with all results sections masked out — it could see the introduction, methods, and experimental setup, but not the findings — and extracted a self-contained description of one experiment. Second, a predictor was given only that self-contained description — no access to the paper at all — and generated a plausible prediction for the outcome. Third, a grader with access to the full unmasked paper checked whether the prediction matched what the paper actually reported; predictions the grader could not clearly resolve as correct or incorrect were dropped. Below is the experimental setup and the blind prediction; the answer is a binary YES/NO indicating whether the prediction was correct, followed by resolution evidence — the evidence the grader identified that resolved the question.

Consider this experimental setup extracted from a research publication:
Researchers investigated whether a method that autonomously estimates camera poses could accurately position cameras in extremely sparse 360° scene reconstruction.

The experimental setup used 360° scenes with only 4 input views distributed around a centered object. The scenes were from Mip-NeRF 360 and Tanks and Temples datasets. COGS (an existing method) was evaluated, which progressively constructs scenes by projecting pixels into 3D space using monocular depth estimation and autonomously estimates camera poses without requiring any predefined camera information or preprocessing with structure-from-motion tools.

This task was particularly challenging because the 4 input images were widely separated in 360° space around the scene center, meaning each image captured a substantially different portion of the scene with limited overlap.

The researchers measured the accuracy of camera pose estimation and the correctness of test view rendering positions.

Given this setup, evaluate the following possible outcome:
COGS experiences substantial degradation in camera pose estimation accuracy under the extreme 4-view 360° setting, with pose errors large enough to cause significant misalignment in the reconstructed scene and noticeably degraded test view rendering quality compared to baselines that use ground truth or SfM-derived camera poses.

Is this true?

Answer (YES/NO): YES